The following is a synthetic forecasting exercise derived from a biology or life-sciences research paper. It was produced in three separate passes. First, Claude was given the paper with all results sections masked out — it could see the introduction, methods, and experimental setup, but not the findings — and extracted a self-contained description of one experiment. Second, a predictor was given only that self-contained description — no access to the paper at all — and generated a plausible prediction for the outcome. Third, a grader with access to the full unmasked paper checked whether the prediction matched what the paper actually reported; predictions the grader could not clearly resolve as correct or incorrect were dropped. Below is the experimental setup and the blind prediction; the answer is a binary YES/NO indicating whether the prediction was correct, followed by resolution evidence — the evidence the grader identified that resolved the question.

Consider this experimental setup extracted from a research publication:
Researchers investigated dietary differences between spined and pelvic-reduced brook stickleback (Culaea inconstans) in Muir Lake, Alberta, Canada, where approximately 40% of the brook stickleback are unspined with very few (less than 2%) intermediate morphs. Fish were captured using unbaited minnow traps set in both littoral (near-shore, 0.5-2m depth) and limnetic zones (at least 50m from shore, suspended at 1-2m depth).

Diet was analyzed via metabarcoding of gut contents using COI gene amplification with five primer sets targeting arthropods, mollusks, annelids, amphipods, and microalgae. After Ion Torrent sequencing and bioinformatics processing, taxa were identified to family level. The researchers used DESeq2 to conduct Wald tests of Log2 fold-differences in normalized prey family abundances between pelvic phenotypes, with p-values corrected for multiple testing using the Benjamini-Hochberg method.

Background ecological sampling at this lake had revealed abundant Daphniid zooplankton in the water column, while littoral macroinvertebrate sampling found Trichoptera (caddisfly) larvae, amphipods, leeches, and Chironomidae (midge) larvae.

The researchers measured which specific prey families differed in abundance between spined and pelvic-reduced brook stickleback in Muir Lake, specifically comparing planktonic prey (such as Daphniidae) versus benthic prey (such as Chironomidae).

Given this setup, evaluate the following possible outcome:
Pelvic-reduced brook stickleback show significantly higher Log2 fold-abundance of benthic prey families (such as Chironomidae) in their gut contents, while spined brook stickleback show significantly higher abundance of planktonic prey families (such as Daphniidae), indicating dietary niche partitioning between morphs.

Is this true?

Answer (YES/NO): NO